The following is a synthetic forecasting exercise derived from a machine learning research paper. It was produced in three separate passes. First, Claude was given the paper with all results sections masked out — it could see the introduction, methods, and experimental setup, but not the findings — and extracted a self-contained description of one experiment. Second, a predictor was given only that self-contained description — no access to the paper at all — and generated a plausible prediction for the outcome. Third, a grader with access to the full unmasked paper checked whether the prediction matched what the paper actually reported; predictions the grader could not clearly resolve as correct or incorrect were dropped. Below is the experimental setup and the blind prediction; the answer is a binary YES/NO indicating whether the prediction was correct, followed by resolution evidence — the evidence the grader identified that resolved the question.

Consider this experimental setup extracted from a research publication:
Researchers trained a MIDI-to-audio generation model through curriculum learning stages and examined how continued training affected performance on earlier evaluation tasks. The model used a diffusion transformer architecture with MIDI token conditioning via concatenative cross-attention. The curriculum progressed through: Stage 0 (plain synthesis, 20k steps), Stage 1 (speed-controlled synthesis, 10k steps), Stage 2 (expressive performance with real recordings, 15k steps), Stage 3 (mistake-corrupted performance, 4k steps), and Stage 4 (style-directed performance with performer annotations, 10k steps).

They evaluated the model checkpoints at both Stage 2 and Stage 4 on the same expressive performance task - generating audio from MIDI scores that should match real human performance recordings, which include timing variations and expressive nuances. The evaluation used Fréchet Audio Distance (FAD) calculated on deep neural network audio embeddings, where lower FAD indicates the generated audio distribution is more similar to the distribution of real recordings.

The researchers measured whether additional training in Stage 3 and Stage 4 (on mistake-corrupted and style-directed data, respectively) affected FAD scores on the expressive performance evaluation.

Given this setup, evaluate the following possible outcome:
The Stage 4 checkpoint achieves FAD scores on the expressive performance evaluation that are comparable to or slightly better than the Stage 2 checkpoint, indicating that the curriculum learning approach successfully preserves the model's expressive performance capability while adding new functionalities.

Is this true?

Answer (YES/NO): NO